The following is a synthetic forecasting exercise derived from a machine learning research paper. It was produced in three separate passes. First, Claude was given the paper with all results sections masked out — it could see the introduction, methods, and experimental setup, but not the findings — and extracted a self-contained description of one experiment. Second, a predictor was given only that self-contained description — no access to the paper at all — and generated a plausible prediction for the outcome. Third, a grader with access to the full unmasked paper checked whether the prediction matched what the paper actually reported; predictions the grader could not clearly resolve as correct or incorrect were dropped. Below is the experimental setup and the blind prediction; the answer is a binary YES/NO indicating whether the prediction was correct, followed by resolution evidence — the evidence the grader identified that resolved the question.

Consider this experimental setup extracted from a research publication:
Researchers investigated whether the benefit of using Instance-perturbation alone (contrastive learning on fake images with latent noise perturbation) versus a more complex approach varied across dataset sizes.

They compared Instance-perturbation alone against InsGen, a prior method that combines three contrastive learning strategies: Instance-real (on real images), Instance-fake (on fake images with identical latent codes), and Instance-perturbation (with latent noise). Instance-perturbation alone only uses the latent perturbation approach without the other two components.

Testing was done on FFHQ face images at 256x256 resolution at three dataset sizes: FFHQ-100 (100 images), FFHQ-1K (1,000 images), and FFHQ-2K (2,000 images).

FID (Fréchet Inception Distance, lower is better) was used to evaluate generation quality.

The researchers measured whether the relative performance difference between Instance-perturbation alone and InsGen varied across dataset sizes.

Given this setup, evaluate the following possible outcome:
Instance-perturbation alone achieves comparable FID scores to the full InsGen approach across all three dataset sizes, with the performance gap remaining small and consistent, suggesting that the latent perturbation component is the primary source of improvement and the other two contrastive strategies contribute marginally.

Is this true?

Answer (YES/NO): NO